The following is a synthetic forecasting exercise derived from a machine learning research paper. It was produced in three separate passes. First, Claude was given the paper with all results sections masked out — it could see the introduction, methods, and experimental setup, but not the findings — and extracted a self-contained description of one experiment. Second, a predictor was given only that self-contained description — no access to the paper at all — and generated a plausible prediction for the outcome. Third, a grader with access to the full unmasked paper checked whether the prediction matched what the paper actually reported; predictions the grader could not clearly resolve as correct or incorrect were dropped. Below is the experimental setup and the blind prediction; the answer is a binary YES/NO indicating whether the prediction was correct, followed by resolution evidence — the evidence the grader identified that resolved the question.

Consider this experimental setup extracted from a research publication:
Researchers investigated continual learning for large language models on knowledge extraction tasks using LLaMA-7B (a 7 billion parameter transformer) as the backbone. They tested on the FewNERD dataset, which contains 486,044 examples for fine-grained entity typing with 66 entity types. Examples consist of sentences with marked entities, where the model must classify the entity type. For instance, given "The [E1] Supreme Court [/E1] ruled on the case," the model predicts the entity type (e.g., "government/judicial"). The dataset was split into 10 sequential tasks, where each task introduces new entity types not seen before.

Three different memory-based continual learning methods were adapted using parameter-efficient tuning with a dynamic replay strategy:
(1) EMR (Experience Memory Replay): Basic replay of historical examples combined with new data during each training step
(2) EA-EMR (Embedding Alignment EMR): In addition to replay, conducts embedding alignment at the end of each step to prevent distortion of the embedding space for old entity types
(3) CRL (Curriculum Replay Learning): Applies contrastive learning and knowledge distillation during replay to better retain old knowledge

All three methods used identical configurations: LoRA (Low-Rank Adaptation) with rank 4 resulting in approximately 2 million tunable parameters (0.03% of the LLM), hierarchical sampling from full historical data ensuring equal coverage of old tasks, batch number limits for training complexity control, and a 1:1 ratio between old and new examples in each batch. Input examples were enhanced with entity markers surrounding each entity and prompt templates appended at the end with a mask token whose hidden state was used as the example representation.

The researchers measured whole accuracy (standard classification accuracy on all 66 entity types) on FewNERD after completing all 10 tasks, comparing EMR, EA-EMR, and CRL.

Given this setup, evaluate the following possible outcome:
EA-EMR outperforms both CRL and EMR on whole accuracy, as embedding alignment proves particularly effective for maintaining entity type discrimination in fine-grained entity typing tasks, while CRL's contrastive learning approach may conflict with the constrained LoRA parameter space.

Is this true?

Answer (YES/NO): NO